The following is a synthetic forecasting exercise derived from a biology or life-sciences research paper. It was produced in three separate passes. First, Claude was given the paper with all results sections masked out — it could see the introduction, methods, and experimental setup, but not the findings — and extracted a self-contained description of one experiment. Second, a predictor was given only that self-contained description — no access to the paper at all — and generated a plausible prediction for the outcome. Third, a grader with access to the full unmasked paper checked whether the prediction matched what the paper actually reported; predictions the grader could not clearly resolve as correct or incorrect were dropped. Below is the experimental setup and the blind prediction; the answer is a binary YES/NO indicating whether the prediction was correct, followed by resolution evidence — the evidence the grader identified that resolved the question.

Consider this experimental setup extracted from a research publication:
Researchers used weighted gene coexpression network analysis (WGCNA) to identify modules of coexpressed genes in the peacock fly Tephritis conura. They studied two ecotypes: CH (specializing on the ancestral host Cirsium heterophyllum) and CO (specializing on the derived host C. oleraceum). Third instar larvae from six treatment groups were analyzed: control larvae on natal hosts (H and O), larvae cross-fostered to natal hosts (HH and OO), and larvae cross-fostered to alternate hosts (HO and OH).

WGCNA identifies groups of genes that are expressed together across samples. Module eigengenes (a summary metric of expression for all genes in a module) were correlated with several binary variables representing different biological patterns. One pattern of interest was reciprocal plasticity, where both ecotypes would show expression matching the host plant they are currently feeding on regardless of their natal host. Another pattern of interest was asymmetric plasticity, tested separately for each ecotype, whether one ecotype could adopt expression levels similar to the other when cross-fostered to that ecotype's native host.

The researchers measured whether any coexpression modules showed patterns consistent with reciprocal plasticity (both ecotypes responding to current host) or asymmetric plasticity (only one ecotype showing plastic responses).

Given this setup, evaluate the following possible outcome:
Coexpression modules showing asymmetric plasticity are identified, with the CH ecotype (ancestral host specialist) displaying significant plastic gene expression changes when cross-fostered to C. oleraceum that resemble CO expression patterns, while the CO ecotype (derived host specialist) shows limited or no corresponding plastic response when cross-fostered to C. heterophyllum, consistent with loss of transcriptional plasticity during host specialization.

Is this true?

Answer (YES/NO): YES